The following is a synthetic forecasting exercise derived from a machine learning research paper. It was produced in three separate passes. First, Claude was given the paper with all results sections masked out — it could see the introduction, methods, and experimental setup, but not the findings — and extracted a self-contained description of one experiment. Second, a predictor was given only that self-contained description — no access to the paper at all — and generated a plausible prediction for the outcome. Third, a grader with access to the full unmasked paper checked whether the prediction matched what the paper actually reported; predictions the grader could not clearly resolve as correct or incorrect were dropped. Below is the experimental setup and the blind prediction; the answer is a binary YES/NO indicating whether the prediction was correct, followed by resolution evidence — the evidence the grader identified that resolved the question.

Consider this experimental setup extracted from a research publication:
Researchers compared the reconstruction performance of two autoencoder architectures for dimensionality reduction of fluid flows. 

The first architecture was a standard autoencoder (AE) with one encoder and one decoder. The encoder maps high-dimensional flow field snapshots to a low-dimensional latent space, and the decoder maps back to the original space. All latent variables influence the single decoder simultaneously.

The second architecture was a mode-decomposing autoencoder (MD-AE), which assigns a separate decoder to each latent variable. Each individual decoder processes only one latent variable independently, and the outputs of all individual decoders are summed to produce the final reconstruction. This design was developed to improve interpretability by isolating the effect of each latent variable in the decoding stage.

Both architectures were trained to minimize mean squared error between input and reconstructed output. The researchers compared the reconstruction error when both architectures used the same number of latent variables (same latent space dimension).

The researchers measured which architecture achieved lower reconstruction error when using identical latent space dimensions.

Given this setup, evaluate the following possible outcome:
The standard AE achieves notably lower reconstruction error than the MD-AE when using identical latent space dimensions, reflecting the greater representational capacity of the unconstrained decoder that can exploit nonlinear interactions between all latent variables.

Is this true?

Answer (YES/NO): YES